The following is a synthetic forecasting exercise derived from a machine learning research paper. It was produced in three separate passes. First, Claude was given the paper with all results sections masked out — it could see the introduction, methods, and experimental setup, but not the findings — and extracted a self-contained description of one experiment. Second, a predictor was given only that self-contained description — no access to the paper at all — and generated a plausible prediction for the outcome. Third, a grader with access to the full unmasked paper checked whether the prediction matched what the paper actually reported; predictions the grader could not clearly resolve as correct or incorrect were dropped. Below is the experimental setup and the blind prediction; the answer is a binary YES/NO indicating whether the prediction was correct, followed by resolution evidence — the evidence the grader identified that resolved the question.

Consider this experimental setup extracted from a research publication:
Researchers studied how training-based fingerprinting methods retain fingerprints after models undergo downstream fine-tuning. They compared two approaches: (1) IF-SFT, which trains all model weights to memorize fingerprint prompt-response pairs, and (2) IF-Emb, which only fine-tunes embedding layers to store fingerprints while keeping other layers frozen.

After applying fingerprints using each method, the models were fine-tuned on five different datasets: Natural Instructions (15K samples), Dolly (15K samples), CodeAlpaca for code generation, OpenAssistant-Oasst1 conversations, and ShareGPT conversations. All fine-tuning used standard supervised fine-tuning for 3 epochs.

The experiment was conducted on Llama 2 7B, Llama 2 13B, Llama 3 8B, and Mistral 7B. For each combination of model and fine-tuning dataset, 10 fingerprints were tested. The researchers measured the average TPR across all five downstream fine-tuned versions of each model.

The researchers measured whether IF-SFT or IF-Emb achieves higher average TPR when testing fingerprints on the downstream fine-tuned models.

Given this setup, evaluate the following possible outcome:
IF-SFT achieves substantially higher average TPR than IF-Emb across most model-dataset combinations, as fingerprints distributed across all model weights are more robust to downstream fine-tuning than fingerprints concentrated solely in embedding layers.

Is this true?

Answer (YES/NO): YES